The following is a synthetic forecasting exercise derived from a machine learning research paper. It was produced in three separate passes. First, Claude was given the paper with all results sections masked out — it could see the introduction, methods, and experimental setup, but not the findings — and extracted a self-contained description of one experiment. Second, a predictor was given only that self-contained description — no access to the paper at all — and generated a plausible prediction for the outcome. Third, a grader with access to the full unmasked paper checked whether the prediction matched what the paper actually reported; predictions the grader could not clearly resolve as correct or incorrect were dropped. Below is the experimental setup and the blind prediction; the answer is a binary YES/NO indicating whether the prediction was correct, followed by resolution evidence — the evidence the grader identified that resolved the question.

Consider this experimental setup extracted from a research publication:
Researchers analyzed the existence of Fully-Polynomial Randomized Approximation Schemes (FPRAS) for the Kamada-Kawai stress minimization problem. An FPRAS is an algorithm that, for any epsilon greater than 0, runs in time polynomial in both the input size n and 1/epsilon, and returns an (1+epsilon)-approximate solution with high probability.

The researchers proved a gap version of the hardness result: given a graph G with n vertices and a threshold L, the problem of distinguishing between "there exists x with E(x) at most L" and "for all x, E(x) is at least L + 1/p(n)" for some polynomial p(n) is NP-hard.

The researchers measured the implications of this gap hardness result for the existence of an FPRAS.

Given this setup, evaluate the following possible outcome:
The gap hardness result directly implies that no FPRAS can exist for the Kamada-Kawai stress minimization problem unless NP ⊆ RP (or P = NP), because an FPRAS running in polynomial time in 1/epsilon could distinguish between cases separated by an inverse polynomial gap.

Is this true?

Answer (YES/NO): YES